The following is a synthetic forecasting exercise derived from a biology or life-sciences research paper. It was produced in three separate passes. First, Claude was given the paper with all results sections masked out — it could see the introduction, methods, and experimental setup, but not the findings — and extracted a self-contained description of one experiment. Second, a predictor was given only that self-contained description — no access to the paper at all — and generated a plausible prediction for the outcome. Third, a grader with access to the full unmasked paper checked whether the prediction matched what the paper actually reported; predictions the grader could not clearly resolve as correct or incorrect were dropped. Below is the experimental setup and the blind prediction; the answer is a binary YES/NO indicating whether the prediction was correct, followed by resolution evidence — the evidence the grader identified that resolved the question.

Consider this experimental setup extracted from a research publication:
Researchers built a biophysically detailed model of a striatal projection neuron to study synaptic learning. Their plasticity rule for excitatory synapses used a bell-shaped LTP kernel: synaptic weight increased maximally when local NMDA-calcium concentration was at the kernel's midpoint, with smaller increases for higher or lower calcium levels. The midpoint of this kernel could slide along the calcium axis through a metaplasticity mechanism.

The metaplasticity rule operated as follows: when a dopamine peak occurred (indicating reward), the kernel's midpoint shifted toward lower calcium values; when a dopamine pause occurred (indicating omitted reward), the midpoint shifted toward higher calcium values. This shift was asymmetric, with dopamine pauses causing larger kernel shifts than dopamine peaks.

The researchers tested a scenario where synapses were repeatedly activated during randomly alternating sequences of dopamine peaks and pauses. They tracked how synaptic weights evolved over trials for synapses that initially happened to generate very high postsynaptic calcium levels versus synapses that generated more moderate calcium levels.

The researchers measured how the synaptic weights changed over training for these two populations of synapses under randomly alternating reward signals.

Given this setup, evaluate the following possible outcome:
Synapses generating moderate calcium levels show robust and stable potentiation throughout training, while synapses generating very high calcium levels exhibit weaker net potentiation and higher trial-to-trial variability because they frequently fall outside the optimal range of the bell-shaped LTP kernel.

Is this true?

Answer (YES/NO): NO